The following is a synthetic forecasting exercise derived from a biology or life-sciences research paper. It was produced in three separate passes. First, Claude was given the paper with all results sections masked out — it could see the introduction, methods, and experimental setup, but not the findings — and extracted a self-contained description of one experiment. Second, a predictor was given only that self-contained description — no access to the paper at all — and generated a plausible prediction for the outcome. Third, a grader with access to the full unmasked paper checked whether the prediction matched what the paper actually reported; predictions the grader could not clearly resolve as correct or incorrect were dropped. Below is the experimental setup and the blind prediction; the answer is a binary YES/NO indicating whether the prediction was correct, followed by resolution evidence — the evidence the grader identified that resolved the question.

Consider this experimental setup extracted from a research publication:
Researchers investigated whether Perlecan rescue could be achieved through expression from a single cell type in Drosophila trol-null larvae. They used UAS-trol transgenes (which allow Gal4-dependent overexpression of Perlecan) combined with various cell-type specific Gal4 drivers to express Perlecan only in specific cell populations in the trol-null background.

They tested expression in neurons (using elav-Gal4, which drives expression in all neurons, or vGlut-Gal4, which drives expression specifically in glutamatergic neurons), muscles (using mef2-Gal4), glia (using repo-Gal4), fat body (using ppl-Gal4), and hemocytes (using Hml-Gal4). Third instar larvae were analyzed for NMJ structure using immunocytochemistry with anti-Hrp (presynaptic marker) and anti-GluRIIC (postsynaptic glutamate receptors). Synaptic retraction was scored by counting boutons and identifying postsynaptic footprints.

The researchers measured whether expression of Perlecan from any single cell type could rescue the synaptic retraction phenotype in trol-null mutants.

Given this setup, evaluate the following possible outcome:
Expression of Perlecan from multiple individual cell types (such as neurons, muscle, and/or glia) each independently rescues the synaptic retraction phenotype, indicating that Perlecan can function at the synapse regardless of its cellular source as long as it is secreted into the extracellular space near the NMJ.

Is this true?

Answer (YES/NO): NO